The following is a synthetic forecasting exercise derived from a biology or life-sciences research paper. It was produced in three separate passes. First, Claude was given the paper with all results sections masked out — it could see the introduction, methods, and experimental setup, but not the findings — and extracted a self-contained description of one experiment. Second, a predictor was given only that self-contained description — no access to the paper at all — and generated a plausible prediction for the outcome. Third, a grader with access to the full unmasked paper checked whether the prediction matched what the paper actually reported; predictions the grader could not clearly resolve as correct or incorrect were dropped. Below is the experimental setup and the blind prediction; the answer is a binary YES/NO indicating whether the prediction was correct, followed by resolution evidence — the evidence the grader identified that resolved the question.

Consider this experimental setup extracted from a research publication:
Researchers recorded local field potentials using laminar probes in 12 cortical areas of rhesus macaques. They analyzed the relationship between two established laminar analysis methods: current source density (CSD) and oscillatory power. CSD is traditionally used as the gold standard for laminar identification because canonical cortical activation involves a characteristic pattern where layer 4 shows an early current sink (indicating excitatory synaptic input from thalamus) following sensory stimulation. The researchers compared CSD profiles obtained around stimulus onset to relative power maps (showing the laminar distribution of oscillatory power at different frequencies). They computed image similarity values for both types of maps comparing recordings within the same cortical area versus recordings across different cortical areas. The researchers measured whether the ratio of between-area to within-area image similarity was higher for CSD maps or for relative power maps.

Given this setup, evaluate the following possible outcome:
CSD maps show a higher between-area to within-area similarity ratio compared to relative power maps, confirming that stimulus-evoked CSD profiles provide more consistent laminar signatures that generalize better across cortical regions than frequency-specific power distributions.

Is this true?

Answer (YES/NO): NO